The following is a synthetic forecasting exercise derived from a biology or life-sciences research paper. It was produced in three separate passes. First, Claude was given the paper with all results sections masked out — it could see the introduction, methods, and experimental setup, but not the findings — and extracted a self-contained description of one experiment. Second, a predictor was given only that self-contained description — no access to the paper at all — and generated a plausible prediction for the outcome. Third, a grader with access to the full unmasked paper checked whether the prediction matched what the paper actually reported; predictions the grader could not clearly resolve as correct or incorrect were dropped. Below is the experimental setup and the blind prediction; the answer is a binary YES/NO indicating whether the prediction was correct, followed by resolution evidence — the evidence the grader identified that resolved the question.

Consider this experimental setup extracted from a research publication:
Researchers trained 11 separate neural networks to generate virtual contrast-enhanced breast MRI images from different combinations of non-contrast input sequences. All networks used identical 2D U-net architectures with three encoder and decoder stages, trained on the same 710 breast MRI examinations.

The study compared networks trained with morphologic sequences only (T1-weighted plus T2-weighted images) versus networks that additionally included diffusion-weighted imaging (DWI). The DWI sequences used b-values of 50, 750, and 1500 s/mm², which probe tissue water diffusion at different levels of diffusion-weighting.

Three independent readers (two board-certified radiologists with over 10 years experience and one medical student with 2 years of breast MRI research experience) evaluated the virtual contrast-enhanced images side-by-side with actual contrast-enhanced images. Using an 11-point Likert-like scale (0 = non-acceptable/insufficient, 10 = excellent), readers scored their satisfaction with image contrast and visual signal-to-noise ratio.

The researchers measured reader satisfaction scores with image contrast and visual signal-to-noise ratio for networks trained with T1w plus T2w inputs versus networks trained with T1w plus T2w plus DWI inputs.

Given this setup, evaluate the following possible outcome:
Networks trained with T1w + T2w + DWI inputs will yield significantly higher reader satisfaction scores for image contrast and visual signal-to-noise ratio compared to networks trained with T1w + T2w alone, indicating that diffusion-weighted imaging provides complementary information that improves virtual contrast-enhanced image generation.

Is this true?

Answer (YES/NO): YES